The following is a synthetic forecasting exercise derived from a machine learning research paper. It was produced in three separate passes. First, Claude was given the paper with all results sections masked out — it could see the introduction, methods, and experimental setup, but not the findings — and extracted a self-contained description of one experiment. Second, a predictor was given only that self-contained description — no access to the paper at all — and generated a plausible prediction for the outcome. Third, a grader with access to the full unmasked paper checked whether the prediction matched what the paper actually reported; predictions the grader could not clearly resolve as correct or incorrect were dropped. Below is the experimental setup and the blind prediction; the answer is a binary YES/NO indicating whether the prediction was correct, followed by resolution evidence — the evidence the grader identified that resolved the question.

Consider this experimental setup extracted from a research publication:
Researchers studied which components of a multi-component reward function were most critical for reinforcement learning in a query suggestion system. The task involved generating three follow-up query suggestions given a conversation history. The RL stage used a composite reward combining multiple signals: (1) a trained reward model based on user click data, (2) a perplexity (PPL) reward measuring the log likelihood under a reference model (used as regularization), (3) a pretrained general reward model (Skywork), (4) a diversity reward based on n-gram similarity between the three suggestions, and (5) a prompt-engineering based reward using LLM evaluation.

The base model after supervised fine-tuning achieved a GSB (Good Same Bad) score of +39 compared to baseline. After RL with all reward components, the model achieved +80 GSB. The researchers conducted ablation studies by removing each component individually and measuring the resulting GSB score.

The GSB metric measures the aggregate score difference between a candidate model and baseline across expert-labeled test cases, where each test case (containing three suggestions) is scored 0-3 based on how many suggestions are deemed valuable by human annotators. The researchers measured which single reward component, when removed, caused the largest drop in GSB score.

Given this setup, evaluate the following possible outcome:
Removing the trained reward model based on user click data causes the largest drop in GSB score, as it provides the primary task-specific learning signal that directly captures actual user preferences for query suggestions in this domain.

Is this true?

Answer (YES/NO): NO